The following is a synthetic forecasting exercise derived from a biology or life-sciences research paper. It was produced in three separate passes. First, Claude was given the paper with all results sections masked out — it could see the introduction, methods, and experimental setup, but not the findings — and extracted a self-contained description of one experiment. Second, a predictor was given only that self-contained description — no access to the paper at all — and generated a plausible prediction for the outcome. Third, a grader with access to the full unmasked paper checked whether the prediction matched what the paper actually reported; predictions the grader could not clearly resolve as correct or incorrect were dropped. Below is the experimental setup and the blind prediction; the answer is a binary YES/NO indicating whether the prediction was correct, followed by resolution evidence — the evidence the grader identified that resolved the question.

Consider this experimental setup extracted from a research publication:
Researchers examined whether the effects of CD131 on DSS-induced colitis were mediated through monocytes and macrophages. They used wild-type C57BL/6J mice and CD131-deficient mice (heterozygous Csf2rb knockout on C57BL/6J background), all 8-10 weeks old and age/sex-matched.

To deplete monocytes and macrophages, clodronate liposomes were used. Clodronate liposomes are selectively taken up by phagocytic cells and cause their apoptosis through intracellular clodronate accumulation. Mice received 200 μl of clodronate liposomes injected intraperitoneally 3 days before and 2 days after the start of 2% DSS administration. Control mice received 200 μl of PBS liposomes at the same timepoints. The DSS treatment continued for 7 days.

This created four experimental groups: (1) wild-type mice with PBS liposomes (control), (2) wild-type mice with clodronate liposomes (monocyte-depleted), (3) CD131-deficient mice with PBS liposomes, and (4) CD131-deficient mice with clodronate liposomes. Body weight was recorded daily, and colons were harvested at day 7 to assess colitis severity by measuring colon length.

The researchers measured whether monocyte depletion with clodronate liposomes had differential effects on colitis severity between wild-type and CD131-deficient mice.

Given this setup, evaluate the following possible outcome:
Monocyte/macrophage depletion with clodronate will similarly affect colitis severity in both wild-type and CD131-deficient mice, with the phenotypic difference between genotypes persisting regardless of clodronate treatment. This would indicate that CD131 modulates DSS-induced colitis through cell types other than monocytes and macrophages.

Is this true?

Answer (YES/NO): NO